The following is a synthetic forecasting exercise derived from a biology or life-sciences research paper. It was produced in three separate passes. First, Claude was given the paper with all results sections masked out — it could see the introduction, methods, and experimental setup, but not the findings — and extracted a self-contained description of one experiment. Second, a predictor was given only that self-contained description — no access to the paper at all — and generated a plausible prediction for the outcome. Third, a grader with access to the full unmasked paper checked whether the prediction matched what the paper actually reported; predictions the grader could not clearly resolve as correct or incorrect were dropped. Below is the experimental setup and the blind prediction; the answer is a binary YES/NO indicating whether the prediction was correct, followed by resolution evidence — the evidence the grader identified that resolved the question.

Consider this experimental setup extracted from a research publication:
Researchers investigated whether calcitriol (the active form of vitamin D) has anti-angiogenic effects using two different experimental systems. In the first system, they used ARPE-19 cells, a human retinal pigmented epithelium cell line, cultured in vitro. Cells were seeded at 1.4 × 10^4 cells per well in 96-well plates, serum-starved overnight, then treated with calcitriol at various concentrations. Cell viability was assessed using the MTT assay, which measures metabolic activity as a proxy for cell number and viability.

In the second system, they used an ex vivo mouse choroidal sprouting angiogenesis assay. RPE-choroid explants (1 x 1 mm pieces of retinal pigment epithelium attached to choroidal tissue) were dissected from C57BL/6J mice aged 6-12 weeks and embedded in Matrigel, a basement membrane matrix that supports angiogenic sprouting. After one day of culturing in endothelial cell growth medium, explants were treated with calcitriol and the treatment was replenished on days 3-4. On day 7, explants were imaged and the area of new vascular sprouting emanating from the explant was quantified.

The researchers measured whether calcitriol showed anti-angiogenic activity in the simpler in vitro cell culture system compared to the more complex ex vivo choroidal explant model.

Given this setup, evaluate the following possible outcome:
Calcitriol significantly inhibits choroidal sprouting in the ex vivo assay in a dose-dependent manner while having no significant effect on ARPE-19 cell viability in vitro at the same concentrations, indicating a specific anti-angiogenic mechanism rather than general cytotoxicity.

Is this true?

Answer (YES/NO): NO